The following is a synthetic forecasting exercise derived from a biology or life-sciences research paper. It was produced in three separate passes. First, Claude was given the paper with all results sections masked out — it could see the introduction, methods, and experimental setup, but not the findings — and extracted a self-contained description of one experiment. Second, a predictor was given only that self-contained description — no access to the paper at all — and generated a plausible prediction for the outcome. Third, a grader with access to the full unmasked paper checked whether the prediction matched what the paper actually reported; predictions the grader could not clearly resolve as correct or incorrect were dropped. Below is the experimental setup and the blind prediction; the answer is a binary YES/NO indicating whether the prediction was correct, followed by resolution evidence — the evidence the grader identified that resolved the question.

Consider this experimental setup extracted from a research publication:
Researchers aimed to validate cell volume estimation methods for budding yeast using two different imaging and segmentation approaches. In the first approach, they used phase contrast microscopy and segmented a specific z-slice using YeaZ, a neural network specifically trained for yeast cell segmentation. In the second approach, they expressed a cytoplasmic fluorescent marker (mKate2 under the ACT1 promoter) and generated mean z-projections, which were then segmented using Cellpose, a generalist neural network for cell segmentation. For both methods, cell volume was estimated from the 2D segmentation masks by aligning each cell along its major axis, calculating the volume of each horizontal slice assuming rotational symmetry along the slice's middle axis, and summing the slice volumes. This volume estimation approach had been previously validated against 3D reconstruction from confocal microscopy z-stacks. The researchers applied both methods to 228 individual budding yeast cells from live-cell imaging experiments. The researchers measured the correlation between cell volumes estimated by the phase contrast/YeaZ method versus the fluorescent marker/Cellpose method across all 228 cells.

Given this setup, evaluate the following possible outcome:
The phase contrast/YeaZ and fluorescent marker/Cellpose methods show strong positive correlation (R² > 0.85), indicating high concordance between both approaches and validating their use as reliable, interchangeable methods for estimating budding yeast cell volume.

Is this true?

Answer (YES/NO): YES